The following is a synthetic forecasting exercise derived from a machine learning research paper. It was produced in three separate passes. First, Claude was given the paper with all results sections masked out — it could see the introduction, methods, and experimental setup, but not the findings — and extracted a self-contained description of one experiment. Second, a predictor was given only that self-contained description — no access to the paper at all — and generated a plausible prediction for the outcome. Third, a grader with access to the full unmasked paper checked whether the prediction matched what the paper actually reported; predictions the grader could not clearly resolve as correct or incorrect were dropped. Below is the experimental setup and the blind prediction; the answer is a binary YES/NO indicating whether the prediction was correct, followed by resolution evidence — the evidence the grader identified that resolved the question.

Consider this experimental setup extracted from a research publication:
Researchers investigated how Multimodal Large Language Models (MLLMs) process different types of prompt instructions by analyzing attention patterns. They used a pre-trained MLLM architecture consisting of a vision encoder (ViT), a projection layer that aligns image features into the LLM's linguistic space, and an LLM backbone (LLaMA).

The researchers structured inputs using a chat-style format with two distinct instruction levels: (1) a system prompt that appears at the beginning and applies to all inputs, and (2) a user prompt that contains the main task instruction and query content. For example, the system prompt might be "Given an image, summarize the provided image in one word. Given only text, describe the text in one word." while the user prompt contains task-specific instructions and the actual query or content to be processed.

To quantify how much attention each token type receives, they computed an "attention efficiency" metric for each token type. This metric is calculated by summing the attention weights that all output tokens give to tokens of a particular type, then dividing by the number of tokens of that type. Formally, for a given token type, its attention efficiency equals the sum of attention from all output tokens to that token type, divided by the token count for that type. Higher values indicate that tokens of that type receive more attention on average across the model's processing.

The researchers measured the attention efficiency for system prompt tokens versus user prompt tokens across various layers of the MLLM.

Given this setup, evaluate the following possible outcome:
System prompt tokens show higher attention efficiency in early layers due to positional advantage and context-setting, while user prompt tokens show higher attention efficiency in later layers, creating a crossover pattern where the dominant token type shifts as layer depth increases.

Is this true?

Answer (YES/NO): NO